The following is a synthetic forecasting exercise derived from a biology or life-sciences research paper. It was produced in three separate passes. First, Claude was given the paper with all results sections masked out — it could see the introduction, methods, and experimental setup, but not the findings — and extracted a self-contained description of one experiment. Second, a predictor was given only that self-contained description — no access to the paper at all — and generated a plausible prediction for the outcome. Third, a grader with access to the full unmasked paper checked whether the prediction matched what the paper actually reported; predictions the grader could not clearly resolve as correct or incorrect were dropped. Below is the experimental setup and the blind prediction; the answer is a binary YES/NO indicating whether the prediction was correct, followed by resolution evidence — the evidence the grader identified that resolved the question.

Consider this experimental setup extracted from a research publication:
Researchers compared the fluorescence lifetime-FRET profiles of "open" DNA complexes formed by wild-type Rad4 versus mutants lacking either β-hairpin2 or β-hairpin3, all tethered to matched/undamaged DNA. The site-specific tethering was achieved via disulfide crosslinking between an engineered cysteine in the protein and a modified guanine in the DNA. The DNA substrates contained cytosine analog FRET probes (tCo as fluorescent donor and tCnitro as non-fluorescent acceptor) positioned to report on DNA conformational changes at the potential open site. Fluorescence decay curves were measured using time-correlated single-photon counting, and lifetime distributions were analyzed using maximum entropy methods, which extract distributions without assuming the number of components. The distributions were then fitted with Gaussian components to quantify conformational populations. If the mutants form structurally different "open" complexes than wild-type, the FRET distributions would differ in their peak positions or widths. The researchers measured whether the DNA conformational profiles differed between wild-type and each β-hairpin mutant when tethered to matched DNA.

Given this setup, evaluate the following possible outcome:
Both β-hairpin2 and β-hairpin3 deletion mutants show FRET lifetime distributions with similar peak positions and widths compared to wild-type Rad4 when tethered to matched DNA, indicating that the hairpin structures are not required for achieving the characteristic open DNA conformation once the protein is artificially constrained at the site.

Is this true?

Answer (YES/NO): YES